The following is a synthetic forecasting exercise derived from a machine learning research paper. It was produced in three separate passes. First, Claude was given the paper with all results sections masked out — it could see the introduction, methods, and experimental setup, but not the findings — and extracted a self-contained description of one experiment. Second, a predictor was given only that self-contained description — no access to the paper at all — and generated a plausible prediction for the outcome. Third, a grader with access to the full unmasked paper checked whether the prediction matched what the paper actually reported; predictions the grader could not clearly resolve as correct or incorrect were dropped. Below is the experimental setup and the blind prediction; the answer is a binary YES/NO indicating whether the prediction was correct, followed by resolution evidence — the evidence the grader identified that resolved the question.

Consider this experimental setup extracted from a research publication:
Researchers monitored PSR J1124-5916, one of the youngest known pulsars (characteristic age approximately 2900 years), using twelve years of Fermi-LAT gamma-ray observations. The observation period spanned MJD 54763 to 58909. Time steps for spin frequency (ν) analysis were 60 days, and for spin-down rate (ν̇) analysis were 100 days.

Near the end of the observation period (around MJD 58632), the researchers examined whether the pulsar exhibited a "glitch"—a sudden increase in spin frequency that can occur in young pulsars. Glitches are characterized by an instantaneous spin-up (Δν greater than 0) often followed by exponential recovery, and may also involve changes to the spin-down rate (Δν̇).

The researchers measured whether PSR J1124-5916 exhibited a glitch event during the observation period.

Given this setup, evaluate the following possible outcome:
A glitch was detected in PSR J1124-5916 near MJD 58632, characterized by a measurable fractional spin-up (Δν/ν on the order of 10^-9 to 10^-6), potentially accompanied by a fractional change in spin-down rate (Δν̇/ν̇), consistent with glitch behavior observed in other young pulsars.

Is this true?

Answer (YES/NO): YES